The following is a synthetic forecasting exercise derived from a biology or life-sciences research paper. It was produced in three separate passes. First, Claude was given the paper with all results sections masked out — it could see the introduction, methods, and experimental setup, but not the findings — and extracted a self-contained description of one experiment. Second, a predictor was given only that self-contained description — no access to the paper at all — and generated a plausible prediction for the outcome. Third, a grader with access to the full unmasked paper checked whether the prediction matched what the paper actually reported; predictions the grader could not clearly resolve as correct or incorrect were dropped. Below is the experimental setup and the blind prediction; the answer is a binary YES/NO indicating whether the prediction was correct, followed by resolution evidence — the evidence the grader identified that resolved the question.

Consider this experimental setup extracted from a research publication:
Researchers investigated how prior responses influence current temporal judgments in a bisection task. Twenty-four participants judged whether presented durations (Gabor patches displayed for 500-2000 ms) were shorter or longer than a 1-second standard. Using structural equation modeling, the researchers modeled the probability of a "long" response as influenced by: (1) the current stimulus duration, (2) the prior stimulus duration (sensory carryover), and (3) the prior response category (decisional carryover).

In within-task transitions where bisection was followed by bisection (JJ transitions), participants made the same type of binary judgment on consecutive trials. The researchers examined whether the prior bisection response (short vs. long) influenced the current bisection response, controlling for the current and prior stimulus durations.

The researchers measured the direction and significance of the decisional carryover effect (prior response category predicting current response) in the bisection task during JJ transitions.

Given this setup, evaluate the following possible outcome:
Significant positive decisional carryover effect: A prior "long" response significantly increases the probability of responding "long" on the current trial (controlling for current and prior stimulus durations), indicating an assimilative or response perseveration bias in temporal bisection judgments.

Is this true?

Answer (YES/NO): YES